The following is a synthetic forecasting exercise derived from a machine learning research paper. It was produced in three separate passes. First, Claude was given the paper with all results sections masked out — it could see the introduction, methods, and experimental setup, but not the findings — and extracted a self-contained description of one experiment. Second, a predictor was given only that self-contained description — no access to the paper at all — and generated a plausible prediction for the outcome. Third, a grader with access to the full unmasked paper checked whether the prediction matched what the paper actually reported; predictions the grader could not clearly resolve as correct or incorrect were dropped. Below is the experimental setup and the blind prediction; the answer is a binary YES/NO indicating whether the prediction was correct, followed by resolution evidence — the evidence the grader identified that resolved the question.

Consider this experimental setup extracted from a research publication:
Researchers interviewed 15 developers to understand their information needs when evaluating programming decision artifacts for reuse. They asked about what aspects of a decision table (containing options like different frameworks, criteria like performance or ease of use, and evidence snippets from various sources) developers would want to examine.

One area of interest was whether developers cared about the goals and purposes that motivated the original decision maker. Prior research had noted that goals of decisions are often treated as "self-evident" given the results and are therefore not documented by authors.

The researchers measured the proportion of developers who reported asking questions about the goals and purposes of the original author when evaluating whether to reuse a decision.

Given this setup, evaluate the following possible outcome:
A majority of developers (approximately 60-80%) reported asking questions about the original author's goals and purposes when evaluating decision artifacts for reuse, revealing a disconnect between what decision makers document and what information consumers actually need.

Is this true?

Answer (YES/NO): YES